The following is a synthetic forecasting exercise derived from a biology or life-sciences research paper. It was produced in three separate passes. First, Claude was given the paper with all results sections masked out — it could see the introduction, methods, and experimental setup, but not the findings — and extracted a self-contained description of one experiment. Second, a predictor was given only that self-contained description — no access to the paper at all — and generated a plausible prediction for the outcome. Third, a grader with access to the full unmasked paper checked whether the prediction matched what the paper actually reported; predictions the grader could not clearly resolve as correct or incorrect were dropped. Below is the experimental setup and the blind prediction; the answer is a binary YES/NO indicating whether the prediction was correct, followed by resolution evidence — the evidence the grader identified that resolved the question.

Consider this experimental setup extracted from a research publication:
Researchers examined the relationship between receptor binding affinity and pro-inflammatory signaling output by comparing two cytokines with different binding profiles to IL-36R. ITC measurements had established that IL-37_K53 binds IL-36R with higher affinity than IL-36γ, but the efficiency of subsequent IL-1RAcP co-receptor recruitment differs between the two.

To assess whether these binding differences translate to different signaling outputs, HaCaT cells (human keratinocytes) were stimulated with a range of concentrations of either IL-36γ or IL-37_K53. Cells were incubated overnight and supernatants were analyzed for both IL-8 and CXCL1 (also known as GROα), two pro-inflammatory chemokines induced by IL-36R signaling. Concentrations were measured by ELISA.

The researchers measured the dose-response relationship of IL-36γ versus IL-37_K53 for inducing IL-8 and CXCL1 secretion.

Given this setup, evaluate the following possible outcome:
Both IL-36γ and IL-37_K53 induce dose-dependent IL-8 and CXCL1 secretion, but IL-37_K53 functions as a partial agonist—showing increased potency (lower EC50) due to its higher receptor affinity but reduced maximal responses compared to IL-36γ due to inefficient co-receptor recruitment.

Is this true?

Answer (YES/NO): NO